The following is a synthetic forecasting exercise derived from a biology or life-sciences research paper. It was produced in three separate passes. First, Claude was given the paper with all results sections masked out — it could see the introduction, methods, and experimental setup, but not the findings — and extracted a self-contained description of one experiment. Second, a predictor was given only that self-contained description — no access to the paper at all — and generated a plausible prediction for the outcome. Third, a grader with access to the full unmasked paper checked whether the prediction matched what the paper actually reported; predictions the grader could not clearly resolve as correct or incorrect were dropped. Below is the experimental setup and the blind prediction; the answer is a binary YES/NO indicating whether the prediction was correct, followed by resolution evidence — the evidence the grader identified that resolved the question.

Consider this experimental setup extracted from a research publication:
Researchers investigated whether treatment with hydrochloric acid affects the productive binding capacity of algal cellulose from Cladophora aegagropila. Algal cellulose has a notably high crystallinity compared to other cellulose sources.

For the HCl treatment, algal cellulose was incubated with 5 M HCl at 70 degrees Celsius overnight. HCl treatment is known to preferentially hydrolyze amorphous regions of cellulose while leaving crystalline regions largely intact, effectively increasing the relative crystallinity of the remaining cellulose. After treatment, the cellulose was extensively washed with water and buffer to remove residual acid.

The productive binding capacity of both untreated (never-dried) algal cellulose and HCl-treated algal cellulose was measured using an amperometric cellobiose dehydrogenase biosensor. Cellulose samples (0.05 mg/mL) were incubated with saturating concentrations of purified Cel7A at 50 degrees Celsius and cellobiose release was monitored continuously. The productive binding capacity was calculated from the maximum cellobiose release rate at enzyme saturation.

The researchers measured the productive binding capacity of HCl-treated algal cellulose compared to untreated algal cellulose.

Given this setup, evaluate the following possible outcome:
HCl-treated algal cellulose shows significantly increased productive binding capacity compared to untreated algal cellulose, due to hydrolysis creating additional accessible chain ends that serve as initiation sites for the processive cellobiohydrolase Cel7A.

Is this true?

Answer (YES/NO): NO